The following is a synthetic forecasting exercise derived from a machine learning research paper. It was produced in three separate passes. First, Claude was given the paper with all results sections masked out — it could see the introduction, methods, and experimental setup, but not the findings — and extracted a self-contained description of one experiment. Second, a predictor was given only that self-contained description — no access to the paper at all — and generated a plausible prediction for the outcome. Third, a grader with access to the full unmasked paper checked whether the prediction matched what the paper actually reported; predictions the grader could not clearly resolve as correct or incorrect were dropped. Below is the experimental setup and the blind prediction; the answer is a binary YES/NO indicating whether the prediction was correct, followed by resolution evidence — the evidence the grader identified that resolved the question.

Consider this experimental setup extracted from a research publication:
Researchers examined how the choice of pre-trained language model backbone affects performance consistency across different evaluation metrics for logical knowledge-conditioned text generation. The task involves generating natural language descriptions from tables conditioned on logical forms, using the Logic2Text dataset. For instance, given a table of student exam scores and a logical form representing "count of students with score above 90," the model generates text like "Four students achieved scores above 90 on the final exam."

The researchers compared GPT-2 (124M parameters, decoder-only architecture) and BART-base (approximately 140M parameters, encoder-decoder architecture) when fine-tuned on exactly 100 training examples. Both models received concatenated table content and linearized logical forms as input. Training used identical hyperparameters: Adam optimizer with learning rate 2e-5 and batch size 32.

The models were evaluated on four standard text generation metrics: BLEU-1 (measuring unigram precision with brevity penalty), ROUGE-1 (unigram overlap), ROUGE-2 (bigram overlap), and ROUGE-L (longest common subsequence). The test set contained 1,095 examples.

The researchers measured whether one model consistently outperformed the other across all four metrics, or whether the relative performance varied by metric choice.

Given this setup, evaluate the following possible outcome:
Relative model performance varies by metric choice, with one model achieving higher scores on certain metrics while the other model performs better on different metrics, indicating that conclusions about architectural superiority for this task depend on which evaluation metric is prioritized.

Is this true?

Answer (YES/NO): NO